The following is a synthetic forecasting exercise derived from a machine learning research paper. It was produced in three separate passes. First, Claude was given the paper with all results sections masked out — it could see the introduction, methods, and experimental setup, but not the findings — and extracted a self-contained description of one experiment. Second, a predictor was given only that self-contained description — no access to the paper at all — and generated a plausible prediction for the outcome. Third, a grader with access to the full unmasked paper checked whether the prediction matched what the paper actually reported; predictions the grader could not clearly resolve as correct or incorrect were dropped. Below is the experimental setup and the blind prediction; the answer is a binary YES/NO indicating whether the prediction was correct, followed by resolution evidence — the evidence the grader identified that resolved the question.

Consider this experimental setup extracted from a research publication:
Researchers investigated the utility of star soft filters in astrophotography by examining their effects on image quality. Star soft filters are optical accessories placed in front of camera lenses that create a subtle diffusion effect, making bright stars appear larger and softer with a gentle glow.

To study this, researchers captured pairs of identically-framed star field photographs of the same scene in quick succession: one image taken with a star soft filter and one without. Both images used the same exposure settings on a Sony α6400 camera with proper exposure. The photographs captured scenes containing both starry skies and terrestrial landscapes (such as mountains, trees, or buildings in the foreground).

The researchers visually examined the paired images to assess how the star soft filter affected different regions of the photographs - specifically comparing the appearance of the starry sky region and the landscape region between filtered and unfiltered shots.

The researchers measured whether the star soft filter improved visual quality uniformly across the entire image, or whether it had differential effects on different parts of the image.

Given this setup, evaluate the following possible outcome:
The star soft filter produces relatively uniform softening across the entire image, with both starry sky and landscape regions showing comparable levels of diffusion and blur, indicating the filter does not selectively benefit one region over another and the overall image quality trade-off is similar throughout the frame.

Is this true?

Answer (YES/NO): NO